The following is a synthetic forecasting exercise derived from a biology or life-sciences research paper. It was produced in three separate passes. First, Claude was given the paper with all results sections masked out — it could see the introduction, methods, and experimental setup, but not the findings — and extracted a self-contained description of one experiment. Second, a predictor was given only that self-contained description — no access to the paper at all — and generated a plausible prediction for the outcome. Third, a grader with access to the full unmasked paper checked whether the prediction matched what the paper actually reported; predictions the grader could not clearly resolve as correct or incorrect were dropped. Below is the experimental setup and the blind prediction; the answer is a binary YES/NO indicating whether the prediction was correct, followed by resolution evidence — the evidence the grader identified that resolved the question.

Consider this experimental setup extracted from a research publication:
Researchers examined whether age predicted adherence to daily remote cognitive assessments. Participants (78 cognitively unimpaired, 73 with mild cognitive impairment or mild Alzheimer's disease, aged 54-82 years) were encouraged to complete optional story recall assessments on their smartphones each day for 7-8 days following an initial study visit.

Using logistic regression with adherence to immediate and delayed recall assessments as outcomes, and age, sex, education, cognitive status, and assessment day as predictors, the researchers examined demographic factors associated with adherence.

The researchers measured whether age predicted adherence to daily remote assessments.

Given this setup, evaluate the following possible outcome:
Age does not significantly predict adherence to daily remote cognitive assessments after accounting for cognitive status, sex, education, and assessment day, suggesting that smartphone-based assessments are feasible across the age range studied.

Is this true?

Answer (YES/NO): NO